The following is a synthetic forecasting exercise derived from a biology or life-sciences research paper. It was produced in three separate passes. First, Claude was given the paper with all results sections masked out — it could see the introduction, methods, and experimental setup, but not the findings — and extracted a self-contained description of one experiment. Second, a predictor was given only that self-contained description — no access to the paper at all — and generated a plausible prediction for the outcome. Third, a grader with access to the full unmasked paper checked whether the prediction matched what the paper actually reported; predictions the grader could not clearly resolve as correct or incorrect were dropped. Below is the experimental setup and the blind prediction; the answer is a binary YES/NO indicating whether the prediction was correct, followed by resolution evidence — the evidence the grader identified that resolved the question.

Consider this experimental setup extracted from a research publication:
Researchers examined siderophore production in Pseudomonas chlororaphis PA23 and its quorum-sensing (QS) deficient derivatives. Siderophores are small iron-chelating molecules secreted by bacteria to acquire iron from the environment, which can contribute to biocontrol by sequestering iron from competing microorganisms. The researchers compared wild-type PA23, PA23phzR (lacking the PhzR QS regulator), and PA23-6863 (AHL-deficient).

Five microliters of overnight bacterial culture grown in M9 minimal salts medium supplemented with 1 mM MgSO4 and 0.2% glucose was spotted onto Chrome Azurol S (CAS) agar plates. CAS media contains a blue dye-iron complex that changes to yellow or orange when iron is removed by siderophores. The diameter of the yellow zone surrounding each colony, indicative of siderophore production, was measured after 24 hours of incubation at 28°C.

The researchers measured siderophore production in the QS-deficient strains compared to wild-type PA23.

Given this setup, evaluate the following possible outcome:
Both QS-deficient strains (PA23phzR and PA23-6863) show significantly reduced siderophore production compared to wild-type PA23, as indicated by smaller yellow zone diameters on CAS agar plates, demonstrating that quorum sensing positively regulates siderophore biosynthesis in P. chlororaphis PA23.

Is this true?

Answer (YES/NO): NO